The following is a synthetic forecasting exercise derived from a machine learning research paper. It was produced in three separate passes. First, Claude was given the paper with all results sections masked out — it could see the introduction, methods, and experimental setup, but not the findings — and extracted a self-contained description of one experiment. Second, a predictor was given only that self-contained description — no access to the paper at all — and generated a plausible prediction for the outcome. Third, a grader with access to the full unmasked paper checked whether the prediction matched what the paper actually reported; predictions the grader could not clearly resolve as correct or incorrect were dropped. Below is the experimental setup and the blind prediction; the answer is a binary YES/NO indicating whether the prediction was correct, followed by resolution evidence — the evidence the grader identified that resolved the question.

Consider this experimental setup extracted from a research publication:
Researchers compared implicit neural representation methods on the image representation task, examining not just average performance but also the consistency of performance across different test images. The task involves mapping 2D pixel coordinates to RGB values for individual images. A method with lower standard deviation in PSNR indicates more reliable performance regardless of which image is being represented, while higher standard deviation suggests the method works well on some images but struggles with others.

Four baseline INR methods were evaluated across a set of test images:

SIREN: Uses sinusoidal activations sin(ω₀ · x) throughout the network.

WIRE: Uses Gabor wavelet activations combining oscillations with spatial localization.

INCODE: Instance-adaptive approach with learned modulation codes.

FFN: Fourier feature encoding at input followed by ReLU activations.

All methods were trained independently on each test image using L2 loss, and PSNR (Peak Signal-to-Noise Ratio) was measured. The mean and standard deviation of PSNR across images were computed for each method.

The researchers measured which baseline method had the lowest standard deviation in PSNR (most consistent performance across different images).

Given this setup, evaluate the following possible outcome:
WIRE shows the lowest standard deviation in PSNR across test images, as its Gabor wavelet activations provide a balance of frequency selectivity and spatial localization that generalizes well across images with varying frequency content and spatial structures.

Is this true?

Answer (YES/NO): NO